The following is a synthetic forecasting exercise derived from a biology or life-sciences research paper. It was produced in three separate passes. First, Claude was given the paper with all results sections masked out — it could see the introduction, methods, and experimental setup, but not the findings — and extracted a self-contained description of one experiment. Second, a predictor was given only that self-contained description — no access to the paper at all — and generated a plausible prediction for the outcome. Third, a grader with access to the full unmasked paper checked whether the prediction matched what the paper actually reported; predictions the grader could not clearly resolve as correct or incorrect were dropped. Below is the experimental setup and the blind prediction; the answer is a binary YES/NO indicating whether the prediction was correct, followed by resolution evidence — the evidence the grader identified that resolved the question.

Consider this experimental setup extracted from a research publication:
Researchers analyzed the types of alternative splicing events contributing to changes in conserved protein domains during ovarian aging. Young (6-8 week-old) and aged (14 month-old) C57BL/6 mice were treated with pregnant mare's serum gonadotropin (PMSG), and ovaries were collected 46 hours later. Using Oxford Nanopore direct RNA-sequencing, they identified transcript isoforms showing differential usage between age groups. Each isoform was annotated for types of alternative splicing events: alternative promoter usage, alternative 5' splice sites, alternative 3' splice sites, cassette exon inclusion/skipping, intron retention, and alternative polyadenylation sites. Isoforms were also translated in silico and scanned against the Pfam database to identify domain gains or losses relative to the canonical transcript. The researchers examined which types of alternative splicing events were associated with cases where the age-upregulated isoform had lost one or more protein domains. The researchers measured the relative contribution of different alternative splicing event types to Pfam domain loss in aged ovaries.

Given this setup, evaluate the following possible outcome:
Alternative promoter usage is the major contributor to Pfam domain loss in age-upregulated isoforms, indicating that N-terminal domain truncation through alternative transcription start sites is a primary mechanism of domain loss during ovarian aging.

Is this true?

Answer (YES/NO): NO